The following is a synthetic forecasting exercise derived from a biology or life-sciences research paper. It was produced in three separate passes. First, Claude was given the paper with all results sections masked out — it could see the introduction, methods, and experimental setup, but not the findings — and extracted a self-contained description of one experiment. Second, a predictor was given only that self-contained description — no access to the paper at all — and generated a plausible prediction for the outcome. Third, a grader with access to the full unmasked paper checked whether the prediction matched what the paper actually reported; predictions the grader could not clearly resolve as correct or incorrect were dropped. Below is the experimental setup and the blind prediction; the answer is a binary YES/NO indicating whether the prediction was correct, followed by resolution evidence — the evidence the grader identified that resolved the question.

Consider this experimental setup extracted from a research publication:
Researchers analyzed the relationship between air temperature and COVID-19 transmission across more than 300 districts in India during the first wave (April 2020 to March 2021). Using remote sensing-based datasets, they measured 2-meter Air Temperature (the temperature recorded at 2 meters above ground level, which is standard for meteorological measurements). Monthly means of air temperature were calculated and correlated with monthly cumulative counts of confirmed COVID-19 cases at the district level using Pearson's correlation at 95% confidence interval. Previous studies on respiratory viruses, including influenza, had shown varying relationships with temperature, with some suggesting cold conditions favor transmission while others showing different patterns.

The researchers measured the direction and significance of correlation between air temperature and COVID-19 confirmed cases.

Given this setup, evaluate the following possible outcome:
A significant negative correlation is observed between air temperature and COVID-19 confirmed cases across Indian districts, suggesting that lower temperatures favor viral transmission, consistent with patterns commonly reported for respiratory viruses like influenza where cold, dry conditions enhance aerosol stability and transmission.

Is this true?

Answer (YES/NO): NO